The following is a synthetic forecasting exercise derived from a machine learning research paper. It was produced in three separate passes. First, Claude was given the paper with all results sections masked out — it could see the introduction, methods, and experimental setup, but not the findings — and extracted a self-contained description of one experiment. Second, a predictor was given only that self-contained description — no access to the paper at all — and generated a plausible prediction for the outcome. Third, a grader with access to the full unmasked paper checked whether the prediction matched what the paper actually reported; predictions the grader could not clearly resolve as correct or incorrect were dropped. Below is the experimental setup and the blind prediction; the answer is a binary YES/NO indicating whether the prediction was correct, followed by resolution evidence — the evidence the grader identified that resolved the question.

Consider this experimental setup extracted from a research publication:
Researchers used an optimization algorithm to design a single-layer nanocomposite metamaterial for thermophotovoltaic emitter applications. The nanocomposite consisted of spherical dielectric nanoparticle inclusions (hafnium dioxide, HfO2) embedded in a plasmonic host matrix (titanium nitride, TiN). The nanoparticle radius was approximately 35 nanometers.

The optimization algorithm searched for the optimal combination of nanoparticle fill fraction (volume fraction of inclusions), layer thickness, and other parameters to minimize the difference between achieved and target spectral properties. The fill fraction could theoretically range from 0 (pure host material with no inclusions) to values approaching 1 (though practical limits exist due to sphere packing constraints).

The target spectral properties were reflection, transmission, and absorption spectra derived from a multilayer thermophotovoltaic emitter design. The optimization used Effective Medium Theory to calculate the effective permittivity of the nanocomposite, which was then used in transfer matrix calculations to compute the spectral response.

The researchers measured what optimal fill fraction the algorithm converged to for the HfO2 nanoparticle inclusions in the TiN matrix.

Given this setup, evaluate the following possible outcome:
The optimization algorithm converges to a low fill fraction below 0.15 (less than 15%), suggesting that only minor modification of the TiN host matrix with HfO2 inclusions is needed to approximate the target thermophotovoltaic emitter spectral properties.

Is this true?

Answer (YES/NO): NO